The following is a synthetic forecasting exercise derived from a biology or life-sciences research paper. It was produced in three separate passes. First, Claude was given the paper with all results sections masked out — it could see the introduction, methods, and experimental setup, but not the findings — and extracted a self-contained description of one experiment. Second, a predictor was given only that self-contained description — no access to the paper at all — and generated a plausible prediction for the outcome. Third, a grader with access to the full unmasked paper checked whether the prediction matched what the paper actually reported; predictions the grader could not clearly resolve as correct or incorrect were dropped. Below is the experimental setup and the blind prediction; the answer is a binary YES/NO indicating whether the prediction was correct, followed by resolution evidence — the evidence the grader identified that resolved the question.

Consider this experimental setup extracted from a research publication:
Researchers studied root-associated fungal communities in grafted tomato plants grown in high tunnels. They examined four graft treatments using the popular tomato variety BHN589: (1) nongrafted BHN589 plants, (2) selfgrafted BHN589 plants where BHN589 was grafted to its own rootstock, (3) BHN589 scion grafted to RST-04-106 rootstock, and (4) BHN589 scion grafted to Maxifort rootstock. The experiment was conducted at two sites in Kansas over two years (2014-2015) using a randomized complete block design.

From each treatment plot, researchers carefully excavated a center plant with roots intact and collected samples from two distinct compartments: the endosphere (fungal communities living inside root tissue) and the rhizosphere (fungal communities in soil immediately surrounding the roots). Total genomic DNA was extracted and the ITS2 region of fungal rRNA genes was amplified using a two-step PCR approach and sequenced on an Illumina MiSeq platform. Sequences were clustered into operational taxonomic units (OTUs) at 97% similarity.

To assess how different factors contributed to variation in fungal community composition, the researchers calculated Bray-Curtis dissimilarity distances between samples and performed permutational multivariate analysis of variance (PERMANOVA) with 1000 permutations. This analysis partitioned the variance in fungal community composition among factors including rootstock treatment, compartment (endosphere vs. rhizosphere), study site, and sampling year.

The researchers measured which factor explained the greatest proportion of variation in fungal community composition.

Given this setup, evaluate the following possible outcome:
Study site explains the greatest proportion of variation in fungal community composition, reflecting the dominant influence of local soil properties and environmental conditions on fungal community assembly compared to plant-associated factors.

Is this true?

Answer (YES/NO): NO